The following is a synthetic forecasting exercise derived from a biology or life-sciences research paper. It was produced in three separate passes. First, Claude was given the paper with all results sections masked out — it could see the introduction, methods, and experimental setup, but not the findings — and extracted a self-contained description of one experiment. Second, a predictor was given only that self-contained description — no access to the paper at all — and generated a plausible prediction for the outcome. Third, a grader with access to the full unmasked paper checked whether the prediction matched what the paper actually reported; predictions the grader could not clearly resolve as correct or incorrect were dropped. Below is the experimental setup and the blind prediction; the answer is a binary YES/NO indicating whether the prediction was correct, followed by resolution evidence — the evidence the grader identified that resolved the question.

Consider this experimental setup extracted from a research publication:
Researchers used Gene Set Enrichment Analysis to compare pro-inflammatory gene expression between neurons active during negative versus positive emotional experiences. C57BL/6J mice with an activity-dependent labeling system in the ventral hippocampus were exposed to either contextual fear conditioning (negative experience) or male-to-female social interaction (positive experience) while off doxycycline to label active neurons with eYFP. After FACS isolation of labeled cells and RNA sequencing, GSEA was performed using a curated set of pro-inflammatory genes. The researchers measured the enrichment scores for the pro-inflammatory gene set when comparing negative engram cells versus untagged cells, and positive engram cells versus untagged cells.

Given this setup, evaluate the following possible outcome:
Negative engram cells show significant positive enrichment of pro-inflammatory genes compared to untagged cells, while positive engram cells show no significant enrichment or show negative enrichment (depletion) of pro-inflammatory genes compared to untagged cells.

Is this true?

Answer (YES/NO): YES